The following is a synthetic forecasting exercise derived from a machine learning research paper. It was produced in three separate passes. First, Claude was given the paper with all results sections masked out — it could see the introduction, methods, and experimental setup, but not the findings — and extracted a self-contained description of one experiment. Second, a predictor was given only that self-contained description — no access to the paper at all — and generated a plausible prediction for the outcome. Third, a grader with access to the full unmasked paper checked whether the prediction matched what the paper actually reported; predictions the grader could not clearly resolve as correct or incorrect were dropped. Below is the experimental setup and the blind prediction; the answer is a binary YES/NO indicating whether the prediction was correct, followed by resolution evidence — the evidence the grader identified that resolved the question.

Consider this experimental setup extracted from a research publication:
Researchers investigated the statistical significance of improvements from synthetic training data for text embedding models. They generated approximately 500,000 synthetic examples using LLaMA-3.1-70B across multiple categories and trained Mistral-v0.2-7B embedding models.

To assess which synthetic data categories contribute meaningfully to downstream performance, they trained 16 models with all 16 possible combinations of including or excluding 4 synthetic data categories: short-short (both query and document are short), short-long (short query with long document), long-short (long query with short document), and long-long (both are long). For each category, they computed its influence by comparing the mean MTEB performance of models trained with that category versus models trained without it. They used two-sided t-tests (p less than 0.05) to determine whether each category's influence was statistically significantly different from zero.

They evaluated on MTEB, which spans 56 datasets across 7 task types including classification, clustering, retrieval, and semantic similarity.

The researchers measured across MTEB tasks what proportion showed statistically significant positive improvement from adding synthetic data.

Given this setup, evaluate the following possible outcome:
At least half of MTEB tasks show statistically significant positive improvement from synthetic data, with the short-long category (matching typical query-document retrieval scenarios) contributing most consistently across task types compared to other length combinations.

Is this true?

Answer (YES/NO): NO